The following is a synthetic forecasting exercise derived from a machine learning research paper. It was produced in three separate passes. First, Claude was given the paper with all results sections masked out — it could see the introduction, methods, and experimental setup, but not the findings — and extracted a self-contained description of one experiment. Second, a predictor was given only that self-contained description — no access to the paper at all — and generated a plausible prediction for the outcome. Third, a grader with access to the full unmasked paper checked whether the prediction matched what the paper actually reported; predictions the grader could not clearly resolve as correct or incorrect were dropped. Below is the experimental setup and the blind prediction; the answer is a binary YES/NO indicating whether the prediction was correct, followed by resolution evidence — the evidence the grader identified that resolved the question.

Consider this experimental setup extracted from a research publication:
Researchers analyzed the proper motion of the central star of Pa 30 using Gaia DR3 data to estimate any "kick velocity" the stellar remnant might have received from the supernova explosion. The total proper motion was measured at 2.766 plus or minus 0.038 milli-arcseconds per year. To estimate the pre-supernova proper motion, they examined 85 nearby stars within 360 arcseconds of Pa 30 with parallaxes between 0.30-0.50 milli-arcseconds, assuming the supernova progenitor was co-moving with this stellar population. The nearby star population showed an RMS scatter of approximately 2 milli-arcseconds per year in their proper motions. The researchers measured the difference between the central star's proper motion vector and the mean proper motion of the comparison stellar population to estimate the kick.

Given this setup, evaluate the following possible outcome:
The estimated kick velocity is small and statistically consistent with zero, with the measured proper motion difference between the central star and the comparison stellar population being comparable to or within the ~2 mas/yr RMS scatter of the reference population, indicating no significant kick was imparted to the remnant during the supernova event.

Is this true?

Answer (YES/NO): YES